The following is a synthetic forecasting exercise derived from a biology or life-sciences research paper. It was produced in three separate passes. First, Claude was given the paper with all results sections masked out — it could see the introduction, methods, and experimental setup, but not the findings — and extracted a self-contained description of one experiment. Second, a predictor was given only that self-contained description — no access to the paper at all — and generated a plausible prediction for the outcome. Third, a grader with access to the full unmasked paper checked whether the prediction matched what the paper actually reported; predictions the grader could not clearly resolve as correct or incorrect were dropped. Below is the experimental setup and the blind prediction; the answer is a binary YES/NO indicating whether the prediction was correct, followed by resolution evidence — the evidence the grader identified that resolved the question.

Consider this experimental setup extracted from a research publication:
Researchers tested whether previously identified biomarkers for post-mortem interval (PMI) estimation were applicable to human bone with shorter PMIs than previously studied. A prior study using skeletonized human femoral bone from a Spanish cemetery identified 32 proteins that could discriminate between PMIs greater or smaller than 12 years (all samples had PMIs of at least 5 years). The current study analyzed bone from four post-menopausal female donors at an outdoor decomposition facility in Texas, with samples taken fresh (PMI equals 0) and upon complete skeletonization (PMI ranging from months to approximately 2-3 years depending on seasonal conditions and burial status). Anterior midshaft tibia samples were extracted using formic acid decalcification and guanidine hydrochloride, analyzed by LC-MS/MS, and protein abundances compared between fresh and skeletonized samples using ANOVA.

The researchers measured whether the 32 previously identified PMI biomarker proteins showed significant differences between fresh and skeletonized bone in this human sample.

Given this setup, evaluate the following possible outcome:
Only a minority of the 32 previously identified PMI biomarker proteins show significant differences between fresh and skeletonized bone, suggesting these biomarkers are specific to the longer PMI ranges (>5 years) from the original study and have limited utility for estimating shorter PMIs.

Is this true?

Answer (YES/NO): YES